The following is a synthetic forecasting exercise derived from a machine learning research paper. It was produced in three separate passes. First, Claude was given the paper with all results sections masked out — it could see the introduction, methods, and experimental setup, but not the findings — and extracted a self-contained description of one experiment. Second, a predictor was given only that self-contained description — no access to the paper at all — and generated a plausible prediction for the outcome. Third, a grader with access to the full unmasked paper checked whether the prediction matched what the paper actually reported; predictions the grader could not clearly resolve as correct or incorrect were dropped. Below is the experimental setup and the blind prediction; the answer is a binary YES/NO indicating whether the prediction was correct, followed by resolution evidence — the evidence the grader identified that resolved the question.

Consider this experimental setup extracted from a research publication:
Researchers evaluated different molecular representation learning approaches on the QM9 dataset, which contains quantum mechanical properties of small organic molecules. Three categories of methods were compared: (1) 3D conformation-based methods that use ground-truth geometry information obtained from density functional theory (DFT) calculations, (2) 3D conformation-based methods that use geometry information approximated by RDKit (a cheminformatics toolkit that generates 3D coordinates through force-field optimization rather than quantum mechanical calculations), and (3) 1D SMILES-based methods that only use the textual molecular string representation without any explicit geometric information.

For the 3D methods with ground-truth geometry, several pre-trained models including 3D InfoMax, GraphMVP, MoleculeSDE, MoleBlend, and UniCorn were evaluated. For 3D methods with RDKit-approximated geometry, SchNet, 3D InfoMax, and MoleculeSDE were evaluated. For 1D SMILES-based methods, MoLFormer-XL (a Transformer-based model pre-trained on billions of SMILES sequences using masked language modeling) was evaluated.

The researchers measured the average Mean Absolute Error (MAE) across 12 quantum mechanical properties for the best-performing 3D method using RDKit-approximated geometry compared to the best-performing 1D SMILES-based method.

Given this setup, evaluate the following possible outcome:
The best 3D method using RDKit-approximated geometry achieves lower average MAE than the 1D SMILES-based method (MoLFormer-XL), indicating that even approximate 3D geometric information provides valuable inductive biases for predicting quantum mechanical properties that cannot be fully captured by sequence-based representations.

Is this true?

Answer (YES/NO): NO